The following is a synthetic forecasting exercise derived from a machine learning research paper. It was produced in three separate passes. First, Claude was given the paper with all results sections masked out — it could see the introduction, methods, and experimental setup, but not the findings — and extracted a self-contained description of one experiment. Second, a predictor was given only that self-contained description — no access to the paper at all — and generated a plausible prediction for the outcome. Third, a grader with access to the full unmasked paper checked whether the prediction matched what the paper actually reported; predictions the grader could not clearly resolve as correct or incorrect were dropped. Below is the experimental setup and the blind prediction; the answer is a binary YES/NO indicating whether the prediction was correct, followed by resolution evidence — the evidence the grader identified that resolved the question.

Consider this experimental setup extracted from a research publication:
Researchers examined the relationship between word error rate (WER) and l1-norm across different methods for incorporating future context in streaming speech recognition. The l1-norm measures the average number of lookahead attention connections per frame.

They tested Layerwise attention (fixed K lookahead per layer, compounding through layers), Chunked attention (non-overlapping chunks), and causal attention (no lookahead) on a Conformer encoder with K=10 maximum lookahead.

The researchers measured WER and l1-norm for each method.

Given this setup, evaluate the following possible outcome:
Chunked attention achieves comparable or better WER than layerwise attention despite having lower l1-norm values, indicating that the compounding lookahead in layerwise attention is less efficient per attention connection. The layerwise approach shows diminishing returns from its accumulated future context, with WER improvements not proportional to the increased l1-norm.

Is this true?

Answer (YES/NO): NO